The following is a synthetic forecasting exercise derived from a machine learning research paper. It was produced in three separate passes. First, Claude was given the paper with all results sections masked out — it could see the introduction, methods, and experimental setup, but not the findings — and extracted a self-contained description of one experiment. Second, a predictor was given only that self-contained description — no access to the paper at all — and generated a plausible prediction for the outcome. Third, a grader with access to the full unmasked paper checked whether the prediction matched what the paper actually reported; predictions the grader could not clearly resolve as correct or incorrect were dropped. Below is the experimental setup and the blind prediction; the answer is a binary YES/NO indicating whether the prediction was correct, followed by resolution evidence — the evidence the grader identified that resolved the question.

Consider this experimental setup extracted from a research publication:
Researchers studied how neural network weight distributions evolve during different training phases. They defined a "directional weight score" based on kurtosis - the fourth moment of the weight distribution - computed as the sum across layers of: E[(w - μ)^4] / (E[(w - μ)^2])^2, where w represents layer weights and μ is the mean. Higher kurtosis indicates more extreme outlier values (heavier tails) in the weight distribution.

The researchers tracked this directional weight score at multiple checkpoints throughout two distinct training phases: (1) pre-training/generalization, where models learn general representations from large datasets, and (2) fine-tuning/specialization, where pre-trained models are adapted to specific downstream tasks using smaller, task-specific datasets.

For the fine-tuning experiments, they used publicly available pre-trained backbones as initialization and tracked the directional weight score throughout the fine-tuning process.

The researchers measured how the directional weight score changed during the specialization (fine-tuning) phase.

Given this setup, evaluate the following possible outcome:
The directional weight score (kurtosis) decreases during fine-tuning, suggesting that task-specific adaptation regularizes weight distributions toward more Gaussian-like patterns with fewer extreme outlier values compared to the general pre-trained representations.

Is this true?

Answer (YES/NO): YES